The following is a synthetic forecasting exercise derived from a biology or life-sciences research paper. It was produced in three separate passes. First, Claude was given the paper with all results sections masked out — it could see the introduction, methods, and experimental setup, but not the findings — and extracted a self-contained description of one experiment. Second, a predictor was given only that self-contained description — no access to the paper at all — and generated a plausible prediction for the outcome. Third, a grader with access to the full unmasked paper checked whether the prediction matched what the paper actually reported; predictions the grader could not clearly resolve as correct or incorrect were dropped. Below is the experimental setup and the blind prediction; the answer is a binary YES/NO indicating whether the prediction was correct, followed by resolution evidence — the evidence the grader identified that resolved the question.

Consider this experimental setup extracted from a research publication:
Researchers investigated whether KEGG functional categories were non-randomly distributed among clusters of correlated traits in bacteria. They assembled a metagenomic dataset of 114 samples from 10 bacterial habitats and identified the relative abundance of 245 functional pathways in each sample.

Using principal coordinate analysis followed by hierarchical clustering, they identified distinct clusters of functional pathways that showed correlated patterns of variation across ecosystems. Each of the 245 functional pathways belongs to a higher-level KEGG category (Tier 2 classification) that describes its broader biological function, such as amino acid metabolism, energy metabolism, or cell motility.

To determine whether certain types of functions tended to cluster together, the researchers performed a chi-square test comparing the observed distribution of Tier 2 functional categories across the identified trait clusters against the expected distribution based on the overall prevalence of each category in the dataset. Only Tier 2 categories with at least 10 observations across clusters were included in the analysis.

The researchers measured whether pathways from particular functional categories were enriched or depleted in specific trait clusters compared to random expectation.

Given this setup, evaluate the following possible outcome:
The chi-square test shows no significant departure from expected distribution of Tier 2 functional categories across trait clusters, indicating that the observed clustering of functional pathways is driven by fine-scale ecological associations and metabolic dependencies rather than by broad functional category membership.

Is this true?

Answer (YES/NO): NO